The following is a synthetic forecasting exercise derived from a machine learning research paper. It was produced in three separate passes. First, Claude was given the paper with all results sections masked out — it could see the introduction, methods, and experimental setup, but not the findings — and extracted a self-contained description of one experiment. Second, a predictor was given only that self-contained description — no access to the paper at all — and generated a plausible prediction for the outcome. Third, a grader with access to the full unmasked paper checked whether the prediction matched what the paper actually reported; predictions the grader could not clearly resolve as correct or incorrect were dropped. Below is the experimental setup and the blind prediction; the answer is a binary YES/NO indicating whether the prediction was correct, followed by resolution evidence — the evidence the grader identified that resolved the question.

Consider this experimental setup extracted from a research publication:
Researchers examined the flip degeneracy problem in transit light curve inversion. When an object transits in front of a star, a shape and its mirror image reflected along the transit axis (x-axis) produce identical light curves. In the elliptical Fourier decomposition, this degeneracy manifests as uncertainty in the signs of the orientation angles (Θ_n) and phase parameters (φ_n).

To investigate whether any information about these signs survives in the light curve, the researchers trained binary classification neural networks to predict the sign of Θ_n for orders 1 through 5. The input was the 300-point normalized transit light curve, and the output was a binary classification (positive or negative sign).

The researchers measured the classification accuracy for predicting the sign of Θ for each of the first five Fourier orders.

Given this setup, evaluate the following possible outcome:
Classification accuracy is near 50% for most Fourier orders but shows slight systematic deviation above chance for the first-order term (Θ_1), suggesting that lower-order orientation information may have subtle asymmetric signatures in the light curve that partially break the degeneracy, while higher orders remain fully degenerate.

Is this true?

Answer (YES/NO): NO